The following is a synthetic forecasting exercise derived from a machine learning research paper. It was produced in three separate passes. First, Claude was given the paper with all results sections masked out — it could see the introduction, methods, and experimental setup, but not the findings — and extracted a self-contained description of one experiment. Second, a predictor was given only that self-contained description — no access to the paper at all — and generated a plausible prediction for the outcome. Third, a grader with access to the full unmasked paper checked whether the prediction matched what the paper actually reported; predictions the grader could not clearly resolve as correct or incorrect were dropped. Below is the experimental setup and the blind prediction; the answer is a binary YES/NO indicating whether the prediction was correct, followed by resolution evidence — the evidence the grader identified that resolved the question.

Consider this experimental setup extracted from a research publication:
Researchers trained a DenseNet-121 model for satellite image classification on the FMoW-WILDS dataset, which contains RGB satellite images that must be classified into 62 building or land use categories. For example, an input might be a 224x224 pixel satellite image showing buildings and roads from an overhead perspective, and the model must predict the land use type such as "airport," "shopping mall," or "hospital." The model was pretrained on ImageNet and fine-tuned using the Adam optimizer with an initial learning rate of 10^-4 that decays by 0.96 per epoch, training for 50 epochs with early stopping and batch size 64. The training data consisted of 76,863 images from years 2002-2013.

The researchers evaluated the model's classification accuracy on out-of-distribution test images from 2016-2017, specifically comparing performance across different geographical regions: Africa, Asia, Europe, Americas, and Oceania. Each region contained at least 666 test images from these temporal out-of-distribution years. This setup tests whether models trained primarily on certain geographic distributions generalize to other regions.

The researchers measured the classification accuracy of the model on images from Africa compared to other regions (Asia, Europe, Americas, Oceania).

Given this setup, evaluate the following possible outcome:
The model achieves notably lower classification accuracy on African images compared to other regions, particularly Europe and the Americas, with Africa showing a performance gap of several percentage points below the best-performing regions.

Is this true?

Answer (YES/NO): YES